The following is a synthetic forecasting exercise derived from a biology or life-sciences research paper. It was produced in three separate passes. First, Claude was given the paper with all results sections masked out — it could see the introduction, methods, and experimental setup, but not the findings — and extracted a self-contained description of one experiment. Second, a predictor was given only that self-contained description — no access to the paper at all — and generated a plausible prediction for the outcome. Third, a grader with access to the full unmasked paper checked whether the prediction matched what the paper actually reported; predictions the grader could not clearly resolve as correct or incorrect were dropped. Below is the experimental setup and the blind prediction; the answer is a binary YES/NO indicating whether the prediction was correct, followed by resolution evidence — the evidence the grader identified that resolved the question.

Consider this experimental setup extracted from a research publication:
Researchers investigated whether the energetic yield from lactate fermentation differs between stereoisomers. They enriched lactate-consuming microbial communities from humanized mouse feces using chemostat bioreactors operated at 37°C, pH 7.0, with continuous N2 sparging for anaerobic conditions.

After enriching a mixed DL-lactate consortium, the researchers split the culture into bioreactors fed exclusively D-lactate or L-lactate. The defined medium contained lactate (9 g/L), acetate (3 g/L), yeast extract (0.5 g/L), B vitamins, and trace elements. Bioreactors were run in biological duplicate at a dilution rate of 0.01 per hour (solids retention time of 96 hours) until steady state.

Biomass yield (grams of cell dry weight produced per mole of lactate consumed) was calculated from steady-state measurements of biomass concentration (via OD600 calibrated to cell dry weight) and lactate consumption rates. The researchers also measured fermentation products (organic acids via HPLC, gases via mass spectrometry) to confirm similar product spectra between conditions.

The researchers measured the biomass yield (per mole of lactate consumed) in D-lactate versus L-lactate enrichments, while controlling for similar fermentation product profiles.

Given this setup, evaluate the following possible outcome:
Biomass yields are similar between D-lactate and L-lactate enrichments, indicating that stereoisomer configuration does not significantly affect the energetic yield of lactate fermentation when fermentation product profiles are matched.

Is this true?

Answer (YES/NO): NO